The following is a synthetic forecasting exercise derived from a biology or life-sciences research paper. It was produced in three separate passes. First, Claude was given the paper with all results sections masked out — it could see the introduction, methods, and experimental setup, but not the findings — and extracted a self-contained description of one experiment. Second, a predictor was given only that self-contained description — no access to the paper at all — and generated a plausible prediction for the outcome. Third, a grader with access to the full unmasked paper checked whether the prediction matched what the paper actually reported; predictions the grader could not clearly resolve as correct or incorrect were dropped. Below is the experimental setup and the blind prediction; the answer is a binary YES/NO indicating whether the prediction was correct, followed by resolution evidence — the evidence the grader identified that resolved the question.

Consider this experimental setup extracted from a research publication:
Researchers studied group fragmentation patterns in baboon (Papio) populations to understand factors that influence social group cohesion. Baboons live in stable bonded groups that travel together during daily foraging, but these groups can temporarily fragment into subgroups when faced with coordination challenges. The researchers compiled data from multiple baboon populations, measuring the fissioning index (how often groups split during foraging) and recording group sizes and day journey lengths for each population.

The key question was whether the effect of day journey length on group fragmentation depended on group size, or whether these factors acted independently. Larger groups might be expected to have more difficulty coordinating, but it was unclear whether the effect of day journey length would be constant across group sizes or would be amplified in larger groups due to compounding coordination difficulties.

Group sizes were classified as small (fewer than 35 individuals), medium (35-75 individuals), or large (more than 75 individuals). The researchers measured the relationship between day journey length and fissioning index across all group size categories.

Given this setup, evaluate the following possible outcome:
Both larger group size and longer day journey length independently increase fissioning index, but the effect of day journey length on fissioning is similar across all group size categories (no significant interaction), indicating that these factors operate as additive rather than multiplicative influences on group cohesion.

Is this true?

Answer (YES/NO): YES